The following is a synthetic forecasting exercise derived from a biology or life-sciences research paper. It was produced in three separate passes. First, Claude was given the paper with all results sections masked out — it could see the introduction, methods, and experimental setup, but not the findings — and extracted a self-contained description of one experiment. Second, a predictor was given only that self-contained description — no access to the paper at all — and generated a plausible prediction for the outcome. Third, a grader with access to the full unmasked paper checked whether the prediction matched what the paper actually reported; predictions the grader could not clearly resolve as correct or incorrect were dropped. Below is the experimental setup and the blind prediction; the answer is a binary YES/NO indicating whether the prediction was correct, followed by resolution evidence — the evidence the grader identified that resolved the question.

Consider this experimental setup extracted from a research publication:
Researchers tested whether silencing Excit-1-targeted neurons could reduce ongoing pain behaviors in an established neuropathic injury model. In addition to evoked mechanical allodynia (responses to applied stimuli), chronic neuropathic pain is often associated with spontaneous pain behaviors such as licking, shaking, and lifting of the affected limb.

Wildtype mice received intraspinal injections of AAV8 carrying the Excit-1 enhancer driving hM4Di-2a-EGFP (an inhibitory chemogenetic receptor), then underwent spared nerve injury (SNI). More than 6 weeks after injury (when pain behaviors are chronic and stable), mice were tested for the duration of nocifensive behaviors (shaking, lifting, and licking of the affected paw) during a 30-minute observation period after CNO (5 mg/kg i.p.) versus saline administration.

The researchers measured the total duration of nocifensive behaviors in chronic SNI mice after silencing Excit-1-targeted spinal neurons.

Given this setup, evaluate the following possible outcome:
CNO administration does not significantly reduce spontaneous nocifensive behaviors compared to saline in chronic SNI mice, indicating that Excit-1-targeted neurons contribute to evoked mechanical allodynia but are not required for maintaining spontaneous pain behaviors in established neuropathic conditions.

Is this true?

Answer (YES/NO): NO